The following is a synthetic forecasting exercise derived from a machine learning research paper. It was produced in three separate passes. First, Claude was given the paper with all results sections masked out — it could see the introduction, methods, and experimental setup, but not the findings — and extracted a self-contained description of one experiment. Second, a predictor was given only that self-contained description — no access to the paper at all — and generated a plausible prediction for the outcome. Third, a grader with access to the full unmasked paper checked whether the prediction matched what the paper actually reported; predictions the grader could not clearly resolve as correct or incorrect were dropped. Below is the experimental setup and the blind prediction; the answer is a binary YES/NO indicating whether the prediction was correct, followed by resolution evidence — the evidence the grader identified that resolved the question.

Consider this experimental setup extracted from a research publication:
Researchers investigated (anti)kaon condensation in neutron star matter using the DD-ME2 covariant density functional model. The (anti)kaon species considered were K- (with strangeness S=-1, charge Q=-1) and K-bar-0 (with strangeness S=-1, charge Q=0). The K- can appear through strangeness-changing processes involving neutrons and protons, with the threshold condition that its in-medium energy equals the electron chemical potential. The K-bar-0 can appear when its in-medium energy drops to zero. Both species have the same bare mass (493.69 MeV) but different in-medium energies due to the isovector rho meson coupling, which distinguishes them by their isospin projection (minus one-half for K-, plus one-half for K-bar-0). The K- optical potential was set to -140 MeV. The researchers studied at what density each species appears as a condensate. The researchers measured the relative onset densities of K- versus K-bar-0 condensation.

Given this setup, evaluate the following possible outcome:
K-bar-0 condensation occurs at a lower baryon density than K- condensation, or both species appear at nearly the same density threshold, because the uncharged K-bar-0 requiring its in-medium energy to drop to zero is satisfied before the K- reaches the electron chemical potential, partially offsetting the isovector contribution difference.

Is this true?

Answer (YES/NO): NO